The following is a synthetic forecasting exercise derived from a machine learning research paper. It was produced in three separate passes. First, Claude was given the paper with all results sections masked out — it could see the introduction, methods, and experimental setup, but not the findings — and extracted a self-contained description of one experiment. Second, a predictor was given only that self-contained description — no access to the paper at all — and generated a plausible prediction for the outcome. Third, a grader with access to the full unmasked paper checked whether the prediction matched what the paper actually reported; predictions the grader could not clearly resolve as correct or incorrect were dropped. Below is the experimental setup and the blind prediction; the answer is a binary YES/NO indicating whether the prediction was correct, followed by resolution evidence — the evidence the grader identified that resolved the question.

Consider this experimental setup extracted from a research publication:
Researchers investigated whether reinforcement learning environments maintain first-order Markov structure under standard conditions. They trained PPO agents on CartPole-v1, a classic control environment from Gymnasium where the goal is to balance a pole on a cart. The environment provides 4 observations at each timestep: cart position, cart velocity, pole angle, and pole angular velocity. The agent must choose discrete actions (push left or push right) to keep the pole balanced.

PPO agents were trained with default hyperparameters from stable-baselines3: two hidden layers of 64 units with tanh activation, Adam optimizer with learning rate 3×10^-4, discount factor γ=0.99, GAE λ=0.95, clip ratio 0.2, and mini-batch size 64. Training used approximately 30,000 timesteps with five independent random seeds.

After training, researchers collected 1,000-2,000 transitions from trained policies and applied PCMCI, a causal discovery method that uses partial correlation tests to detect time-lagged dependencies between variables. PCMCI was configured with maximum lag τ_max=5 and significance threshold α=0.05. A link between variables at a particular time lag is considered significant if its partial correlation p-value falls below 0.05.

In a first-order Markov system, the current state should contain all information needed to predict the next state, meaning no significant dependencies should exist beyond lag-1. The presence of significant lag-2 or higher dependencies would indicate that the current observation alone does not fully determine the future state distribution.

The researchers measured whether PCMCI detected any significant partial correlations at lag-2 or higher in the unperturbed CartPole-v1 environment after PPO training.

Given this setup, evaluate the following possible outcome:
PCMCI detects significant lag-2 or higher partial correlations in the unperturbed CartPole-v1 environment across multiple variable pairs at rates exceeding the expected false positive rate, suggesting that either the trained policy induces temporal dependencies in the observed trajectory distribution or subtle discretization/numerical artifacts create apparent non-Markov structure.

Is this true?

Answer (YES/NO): NO